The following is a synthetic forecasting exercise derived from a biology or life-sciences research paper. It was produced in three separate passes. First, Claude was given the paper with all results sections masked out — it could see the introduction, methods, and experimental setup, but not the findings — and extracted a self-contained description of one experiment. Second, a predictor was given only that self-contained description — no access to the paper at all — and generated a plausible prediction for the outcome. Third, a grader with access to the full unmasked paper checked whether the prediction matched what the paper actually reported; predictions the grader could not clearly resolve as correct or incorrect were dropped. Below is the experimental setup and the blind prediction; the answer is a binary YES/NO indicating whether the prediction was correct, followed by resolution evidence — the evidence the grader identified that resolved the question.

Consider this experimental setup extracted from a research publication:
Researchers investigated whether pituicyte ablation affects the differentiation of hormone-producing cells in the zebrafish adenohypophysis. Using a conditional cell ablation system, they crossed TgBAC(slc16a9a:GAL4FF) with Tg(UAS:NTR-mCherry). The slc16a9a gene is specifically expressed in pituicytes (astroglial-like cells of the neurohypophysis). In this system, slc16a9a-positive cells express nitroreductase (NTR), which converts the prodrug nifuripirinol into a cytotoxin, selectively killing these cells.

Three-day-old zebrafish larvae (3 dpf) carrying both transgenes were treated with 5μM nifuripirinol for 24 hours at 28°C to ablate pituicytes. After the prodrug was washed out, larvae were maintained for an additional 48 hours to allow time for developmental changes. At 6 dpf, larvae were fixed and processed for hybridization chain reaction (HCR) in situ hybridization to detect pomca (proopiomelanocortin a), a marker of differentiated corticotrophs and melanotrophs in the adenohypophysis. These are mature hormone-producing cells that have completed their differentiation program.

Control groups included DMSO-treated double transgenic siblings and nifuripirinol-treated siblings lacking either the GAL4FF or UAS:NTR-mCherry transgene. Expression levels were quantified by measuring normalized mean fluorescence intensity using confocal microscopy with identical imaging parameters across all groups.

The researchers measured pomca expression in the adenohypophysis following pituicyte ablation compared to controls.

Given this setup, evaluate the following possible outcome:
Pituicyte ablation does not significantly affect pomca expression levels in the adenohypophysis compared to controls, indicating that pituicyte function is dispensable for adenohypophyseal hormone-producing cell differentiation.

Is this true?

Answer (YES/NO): NO